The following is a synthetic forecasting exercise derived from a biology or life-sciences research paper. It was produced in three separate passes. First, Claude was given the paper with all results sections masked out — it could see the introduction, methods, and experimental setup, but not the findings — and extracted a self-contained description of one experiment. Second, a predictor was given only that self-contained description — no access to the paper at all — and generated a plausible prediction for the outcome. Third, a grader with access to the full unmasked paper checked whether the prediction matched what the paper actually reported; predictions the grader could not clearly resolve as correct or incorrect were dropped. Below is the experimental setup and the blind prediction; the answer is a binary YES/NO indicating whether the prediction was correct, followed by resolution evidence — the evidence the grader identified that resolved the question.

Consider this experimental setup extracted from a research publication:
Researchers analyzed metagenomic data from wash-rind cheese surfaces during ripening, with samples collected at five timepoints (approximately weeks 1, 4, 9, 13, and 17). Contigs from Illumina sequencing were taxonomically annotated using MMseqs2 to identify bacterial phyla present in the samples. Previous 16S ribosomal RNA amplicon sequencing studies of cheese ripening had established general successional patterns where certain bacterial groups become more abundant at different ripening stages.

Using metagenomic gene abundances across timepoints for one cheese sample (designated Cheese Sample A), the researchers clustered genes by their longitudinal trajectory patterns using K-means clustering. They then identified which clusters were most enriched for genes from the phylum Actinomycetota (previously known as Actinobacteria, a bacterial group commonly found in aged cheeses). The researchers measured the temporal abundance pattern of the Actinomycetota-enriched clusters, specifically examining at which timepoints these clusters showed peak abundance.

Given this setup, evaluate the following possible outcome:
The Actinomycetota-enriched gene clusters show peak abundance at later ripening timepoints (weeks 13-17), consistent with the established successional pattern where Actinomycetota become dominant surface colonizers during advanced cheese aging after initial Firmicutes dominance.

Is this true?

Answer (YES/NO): NO